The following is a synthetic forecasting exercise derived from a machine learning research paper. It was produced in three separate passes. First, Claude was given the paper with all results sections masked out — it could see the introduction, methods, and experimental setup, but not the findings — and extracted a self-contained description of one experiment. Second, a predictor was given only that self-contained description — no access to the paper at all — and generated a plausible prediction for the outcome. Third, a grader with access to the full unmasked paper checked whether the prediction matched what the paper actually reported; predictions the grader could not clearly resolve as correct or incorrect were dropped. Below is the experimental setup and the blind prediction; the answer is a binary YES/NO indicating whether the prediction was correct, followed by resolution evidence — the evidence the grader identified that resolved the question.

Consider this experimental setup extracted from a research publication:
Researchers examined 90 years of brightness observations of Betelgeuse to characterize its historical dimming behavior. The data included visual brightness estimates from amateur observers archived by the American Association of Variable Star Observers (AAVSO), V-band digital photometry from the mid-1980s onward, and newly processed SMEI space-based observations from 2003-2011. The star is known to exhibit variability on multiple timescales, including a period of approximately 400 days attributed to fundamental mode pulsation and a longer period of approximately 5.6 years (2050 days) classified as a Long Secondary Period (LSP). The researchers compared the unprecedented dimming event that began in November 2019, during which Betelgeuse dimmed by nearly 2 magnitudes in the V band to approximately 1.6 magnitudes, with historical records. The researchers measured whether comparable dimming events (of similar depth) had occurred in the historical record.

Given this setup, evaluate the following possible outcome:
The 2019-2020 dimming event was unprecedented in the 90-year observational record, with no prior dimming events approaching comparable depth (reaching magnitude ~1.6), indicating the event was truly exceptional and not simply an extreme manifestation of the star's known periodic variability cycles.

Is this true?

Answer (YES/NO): NO